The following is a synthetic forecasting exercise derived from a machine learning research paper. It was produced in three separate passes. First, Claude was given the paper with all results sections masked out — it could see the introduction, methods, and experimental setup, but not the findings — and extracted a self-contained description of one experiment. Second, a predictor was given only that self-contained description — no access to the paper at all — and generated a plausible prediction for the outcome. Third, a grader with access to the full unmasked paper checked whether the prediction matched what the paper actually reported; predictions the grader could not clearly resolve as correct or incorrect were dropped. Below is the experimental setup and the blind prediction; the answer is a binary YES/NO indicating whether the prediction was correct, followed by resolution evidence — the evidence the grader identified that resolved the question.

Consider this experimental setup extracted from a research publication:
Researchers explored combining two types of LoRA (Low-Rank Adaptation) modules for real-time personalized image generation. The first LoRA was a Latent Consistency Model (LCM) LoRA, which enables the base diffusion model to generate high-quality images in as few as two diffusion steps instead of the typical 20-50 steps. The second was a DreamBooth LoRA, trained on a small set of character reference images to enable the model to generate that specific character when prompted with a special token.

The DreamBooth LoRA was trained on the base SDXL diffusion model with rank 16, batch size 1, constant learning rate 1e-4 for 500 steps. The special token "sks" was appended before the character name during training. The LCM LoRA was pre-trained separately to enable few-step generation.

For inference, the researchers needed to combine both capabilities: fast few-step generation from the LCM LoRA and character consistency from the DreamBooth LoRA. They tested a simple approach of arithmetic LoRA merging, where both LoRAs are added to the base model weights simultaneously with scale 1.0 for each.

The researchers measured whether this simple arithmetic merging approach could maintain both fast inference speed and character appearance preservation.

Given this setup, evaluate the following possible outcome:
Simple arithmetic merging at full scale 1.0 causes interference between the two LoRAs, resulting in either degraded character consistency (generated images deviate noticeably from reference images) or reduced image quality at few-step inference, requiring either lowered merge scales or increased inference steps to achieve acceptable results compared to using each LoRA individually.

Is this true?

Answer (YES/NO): NO